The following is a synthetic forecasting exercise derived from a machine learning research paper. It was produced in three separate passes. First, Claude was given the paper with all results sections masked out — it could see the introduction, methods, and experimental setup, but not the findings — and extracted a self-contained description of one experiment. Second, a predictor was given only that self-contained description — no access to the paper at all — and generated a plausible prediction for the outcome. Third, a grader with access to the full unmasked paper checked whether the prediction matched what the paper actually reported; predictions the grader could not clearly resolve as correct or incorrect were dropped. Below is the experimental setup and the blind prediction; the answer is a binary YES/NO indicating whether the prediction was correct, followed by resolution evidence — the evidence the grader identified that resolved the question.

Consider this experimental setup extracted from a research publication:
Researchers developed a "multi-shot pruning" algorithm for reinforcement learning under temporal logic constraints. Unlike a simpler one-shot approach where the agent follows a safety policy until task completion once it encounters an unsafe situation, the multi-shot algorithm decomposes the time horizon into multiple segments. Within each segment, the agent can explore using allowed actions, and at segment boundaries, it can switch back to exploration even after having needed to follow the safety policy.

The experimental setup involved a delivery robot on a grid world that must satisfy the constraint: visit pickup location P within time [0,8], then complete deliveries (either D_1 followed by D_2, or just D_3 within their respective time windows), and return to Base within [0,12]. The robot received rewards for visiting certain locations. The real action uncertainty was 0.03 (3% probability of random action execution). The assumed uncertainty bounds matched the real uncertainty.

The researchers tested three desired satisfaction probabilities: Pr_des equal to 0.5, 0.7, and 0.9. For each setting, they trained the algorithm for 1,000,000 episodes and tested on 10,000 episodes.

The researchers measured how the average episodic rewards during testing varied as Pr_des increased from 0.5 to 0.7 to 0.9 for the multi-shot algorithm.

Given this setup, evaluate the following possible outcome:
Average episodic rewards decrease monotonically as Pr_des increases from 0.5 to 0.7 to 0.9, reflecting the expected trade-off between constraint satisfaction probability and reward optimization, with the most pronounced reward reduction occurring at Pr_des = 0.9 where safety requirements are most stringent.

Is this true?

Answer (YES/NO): NO